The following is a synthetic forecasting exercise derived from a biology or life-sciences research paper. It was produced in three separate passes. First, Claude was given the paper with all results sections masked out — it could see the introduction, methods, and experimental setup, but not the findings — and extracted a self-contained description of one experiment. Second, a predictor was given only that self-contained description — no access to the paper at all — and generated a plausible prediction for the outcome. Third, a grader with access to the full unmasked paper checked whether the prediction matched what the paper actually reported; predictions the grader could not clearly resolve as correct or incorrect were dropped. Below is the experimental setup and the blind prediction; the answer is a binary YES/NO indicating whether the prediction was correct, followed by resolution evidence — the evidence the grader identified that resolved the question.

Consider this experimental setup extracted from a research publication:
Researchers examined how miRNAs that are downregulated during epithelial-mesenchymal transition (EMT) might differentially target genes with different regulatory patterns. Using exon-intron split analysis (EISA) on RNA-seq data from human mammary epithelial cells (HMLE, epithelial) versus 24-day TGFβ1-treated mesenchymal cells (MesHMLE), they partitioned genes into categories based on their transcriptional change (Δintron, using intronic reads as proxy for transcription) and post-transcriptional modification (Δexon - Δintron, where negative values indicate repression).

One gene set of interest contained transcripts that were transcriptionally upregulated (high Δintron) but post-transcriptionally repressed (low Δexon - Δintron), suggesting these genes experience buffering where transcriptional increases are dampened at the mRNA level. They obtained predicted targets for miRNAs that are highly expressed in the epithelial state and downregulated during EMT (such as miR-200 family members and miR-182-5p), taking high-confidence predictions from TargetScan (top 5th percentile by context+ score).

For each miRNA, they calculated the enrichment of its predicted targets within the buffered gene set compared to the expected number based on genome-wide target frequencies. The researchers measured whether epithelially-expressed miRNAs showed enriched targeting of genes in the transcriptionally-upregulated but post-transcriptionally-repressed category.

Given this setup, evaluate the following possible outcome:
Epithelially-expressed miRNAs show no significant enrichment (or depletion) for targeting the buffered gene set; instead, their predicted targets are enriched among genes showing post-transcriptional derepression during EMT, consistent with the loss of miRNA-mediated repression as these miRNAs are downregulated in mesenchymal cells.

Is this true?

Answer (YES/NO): YES